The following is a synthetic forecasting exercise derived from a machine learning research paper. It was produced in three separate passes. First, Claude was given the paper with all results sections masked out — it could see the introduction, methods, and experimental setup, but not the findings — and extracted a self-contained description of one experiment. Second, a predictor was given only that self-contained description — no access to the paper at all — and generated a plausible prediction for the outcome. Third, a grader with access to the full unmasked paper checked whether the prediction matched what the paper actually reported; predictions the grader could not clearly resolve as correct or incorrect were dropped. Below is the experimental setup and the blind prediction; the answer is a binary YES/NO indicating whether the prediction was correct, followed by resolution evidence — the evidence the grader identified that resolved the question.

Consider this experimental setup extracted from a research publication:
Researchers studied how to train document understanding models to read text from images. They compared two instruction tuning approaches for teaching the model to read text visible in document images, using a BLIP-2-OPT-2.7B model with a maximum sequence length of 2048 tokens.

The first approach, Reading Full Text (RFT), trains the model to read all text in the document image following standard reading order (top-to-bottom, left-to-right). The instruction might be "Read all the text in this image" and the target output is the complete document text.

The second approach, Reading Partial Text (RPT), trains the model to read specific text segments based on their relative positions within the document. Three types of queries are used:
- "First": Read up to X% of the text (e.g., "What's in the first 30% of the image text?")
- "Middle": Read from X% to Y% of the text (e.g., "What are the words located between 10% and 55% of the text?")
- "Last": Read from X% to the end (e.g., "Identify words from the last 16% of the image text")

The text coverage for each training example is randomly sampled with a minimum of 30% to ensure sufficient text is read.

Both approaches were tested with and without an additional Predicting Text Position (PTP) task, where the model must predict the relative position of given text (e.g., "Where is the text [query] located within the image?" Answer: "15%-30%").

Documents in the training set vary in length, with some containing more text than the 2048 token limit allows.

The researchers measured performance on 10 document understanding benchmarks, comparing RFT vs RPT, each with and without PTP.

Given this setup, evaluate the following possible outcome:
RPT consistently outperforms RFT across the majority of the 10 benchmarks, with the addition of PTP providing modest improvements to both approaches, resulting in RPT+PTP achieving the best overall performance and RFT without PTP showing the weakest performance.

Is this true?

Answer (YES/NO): YES